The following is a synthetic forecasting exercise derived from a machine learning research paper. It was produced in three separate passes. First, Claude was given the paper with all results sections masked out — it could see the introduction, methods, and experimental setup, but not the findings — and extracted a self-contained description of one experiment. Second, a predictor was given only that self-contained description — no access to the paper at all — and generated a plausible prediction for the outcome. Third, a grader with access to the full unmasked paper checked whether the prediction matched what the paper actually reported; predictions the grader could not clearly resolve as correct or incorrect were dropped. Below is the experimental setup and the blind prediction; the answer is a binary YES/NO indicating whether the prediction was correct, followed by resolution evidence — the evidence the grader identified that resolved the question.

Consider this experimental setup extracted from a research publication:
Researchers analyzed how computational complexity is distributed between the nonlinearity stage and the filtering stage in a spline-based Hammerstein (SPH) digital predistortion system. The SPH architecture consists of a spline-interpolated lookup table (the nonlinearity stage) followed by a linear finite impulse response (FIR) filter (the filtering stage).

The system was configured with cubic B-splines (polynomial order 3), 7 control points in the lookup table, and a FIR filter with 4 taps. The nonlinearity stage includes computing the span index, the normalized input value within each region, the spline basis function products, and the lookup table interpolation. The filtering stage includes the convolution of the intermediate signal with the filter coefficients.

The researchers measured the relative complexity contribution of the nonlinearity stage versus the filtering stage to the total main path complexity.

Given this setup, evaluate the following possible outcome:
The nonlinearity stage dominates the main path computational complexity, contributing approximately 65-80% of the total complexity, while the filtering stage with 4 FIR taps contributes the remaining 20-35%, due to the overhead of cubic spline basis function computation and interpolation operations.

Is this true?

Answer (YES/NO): NO